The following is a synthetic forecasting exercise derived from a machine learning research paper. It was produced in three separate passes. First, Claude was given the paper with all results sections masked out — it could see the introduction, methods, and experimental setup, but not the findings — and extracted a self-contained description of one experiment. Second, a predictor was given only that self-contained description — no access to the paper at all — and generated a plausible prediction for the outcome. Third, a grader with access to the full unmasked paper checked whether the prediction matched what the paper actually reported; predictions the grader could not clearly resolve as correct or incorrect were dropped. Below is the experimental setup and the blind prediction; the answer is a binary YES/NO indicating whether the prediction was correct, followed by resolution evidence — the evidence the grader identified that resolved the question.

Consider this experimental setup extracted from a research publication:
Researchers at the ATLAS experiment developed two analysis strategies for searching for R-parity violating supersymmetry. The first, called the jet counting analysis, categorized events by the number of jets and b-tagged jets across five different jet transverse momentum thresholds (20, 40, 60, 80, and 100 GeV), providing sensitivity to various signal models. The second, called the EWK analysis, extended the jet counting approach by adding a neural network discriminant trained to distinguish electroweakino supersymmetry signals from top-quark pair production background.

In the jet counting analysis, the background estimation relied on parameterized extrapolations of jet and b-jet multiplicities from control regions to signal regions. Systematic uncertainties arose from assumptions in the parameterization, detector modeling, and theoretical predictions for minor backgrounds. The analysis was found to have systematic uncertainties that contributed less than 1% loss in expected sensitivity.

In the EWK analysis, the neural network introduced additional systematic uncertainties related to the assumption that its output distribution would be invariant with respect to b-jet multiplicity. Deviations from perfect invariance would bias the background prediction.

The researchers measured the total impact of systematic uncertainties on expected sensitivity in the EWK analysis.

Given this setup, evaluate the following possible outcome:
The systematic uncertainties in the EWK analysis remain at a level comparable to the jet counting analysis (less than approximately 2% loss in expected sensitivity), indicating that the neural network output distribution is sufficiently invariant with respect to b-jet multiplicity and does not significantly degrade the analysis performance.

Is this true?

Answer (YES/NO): NO